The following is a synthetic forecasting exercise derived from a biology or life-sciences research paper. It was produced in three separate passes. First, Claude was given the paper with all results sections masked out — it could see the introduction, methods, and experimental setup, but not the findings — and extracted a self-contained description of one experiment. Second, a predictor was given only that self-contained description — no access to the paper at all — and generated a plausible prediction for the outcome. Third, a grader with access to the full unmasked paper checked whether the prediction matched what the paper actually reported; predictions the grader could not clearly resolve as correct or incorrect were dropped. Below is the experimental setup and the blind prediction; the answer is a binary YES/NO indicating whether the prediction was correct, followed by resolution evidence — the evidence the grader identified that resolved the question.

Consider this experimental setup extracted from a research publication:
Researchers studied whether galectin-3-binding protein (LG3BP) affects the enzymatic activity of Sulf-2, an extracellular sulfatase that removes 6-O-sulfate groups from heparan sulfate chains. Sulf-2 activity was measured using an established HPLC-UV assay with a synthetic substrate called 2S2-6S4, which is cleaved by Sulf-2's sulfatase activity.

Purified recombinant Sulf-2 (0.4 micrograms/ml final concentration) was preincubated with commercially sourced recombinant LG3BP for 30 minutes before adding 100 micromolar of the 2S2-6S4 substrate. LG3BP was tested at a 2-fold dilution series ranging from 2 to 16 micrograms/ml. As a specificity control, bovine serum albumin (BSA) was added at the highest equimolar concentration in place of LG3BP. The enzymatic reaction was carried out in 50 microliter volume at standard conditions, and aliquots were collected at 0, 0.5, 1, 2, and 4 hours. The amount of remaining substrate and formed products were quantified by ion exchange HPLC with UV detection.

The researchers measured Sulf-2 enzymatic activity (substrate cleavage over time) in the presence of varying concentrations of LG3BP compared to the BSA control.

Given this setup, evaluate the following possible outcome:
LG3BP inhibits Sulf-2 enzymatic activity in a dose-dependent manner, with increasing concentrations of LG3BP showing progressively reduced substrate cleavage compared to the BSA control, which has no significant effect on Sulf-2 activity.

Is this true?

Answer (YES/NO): YES